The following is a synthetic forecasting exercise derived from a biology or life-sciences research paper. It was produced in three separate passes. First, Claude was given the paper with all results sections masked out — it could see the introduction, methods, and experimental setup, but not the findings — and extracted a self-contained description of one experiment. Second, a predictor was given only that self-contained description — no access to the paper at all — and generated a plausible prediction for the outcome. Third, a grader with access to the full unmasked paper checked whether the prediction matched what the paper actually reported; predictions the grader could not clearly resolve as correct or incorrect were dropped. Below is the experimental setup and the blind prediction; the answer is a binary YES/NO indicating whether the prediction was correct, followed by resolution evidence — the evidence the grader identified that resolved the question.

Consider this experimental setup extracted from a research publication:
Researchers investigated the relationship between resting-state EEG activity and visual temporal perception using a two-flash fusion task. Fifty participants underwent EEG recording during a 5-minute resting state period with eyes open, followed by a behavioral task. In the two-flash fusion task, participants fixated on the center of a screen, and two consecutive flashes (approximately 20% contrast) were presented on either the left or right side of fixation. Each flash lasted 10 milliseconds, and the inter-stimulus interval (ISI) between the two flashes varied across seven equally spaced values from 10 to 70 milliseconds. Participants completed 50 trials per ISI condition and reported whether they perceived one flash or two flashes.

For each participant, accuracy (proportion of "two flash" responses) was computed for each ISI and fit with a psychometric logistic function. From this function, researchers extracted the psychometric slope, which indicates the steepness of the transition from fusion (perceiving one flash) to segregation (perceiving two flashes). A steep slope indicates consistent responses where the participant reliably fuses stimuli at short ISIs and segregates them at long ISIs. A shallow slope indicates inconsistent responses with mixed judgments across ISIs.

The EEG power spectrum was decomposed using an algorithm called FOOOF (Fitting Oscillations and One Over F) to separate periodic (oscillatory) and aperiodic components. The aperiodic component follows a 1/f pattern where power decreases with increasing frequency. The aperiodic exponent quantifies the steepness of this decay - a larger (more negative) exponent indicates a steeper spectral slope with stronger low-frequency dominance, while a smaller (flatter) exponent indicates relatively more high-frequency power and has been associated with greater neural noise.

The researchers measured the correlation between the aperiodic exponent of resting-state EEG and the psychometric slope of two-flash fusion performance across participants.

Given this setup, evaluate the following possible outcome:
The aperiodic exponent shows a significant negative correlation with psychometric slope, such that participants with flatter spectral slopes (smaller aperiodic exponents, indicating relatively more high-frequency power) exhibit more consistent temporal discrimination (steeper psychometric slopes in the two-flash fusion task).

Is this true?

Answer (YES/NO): NO